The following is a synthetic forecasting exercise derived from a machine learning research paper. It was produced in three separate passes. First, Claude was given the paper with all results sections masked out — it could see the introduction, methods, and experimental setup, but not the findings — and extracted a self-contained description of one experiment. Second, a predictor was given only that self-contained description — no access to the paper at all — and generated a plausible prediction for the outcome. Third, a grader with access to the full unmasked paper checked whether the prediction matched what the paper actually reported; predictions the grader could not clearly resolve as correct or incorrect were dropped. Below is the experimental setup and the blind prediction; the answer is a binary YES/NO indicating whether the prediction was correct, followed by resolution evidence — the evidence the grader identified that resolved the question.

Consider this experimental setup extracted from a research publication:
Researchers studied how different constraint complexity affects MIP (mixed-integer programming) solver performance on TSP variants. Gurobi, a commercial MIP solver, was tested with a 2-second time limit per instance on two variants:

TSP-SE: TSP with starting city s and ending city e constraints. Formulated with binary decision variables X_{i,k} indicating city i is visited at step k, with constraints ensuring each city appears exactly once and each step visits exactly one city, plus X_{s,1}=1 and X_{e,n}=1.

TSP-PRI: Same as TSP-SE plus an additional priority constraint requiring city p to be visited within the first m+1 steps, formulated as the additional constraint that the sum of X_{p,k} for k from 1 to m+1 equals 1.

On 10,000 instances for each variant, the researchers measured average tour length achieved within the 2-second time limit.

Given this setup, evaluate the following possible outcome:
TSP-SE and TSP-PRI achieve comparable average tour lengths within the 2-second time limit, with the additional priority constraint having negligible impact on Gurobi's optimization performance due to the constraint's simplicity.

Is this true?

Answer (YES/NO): NO